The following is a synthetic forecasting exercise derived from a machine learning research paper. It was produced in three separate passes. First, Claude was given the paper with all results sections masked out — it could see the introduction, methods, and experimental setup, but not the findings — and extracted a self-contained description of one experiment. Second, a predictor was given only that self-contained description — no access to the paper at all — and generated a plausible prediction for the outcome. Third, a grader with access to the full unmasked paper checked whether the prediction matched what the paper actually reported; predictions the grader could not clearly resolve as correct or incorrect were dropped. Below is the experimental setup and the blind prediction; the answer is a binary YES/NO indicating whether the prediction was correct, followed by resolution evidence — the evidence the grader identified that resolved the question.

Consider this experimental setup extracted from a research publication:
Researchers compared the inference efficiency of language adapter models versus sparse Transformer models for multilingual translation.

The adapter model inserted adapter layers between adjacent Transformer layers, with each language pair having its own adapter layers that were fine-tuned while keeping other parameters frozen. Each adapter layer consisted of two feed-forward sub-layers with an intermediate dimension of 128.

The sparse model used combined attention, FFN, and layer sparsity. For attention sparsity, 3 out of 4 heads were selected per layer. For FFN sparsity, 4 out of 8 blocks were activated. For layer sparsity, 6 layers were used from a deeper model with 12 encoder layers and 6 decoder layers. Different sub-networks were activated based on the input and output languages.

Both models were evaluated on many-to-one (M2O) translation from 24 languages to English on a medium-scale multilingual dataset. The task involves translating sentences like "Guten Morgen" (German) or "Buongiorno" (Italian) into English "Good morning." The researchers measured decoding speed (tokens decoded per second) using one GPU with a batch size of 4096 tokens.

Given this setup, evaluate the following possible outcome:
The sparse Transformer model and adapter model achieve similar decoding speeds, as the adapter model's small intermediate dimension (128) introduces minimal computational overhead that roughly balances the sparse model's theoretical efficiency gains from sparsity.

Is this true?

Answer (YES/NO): NO